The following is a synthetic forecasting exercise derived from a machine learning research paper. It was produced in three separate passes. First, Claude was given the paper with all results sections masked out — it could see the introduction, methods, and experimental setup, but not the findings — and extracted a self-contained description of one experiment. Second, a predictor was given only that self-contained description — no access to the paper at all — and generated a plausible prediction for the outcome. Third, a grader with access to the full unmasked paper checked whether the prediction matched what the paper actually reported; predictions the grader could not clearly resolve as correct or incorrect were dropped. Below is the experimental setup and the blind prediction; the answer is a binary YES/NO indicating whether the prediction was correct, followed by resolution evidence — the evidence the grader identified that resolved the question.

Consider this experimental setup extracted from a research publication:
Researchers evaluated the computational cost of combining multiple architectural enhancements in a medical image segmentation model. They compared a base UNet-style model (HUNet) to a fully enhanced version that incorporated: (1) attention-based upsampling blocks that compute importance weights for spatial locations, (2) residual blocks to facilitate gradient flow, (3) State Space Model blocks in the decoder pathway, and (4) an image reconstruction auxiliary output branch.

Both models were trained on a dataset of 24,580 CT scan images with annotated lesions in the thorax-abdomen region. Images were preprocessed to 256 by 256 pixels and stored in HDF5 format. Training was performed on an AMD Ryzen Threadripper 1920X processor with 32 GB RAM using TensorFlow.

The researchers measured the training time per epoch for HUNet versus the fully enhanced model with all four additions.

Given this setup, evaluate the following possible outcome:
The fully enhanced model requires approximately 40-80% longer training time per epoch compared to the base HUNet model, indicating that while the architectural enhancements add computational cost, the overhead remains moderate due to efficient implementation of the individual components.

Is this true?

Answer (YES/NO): NO